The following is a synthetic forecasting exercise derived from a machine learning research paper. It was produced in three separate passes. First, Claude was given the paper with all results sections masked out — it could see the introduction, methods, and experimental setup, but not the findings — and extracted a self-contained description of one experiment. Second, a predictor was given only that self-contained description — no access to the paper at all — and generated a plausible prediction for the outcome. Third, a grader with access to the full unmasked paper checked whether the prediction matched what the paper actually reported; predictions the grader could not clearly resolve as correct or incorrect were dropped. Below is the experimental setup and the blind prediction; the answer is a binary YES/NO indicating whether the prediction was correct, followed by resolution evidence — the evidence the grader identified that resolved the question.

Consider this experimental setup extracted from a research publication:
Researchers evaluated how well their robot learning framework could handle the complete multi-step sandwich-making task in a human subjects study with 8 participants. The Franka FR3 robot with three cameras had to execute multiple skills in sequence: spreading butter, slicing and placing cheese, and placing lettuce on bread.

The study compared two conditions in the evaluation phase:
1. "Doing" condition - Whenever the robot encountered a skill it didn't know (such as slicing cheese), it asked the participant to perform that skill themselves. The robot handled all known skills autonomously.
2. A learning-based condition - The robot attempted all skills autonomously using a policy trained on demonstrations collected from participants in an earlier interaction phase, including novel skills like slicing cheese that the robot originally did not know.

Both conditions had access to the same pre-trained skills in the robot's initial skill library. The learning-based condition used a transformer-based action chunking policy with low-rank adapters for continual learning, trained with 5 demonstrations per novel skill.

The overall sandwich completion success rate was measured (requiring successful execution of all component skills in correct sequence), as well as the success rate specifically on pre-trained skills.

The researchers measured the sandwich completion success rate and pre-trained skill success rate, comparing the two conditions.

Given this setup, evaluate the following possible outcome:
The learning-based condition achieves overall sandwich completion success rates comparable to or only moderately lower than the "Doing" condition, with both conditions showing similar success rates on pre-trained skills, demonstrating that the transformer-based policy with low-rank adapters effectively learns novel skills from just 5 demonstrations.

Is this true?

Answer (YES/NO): YES